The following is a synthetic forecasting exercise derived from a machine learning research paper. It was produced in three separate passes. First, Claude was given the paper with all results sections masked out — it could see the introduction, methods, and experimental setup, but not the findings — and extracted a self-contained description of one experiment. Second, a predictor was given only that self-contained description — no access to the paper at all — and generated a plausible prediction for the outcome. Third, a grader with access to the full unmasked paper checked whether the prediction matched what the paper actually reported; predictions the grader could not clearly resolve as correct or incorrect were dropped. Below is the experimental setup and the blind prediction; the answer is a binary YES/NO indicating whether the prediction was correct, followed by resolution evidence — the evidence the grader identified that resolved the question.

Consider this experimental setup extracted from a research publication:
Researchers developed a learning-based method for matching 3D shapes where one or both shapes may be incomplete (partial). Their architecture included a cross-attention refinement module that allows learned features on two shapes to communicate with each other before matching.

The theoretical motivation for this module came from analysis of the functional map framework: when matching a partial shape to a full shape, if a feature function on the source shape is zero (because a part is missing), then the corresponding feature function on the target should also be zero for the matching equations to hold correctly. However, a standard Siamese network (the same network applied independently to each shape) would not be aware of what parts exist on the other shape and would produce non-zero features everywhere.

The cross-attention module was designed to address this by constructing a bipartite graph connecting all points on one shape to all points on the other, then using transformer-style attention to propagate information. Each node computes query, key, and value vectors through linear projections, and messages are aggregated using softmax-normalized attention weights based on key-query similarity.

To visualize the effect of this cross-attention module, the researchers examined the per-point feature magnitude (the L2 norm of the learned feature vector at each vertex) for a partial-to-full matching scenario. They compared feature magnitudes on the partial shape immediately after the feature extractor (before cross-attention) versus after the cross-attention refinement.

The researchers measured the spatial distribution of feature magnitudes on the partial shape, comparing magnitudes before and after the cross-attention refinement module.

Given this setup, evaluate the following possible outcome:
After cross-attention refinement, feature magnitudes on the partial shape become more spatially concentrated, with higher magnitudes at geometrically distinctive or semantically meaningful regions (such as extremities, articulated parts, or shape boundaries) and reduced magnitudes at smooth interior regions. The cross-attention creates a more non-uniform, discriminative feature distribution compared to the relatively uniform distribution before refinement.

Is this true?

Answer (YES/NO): NO